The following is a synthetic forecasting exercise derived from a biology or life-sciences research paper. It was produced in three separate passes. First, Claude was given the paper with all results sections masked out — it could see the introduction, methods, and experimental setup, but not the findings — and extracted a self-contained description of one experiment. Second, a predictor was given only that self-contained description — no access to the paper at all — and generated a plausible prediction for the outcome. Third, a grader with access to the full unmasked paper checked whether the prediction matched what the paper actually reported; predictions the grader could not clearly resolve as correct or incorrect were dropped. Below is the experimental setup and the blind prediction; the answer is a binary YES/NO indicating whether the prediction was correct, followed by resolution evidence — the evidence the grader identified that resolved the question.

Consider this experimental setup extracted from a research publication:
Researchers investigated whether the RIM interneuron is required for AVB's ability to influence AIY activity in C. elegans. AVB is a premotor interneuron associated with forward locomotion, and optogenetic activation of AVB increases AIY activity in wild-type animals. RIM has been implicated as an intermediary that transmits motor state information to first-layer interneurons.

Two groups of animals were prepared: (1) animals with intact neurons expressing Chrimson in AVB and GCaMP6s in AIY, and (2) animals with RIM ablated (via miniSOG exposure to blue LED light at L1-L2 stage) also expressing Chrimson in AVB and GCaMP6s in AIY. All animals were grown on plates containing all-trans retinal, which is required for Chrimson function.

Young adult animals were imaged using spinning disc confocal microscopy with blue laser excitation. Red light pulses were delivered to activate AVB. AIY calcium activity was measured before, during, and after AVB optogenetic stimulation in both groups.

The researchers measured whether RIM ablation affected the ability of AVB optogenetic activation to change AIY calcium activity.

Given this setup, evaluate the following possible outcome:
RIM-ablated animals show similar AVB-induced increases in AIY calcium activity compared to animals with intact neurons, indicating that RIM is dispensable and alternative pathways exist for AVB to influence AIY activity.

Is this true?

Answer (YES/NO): NO